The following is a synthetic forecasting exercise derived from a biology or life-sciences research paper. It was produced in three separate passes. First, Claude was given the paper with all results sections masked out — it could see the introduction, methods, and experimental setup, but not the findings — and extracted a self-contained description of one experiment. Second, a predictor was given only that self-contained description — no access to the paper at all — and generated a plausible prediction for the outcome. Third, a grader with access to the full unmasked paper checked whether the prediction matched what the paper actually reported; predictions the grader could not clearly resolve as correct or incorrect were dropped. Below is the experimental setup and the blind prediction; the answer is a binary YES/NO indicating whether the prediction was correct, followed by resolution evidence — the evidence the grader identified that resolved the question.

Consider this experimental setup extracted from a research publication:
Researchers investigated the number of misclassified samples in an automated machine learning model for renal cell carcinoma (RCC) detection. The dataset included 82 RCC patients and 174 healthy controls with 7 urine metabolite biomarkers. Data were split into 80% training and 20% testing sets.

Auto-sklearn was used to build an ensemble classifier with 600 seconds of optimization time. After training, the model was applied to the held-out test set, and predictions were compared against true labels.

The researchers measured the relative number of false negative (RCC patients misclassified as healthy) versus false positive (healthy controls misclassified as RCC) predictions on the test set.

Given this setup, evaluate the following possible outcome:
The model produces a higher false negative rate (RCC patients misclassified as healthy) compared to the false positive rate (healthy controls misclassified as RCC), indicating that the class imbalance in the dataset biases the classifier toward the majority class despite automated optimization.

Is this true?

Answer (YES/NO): YES